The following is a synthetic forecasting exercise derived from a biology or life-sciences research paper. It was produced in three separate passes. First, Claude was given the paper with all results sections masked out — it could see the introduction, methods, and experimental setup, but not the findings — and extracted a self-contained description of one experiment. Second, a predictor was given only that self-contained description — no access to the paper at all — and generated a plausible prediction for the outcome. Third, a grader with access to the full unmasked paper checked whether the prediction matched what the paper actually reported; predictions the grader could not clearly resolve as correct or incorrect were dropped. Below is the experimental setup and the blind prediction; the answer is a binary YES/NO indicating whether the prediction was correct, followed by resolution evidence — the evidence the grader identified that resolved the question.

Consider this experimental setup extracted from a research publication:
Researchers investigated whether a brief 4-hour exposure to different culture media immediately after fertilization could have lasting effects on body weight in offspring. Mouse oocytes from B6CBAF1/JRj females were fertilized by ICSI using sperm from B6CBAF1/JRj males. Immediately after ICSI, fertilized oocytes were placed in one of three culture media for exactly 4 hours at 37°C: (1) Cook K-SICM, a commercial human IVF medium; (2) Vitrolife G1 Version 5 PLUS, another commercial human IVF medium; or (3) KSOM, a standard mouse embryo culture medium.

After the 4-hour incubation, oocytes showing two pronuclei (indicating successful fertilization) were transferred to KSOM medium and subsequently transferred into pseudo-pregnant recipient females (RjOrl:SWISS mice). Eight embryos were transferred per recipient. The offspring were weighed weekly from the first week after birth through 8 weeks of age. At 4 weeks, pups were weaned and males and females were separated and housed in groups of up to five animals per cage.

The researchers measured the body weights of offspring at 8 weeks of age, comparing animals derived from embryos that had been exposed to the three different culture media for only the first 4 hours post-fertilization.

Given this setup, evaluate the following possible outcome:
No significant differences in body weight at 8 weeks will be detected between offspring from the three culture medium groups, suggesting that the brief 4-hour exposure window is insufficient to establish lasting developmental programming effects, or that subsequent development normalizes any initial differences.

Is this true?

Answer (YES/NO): NO